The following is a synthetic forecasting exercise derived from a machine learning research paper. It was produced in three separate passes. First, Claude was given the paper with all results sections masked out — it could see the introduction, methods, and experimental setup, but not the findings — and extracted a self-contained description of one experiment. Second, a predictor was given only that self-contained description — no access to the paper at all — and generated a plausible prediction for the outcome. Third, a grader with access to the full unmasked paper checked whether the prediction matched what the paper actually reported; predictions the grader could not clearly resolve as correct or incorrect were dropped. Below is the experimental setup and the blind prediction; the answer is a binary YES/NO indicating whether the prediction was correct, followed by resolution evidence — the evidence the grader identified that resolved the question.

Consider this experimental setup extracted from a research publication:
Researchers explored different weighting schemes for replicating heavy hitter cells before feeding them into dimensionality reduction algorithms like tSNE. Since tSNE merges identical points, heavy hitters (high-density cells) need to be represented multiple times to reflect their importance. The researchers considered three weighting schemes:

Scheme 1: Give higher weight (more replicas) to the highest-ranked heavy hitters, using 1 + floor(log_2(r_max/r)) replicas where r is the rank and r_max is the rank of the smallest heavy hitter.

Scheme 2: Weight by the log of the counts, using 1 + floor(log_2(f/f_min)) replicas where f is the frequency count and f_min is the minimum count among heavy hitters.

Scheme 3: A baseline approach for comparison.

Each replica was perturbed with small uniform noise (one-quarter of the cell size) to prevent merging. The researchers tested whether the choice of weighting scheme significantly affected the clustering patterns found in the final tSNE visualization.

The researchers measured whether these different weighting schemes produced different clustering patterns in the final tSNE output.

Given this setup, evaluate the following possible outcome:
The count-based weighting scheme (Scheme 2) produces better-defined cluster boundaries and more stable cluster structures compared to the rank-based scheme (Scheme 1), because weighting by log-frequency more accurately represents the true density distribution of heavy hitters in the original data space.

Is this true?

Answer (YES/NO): NO